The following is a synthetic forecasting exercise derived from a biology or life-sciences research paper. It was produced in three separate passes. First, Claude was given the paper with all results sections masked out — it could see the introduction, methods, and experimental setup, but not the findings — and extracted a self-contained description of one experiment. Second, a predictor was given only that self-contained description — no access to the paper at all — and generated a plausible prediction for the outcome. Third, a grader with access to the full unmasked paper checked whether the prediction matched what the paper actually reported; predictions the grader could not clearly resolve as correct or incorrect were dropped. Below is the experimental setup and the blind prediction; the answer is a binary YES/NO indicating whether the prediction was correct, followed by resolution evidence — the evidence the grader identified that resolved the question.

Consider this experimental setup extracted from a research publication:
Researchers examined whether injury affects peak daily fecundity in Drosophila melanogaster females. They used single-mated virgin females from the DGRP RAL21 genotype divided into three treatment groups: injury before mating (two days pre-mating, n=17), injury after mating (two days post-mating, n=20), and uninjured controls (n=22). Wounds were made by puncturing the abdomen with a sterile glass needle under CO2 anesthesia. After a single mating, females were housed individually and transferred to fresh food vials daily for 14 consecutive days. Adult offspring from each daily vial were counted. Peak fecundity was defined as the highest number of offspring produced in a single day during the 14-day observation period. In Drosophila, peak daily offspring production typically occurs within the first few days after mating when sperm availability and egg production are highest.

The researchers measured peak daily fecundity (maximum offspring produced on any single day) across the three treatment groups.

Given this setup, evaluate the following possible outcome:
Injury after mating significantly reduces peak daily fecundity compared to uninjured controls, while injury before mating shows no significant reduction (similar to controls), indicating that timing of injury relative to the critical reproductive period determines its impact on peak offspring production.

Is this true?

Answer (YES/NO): NO